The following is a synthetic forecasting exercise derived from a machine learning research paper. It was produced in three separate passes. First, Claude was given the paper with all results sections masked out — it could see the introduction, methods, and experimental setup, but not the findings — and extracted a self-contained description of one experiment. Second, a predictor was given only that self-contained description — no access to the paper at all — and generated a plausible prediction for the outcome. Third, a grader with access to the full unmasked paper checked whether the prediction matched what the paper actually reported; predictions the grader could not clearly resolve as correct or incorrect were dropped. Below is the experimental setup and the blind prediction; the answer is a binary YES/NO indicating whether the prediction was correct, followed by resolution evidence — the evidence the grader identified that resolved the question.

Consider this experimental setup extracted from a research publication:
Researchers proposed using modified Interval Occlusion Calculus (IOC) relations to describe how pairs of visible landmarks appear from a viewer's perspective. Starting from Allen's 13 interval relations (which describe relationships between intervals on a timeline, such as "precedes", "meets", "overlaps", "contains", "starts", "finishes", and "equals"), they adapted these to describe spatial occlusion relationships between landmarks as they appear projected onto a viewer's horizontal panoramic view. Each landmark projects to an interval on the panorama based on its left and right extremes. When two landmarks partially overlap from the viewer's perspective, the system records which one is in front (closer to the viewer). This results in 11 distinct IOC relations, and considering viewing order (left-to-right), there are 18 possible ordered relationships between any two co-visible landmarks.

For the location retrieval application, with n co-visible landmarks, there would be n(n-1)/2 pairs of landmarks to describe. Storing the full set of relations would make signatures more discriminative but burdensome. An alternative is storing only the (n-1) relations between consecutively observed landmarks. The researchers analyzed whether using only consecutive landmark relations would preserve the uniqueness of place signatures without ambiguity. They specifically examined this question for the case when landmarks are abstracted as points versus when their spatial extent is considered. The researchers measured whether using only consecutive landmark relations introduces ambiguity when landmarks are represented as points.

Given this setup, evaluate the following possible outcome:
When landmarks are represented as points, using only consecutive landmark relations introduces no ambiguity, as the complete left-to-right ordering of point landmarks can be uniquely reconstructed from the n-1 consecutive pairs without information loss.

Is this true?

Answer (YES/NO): YES